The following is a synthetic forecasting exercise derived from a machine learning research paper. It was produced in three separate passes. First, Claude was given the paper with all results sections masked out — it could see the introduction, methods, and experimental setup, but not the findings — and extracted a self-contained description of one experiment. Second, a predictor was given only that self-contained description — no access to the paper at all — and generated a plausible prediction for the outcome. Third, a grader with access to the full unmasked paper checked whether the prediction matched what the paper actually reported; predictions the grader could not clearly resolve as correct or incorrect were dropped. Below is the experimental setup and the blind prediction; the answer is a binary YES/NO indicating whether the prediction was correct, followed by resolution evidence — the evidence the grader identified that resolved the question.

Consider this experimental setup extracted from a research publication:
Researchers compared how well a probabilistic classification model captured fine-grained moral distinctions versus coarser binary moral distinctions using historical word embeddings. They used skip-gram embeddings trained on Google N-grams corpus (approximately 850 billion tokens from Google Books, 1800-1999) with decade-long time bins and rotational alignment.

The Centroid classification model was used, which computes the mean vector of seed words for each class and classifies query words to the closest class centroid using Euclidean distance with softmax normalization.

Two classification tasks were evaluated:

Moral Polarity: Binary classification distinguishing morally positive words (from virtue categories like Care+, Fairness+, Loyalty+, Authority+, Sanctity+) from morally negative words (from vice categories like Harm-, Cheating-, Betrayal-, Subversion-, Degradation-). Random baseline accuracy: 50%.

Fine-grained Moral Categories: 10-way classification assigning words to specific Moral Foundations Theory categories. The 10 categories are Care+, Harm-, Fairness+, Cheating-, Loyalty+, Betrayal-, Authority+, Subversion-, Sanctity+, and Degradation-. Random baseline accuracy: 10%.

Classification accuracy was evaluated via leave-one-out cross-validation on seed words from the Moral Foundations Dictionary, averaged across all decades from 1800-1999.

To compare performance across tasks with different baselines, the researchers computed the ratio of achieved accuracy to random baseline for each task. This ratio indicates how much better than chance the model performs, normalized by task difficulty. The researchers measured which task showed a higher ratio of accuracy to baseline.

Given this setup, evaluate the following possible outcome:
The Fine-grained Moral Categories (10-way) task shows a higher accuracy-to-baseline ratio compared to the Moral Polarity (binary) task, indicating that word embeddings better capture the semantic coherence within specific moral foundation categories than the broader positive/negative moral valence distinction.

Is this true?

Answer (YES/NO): YES